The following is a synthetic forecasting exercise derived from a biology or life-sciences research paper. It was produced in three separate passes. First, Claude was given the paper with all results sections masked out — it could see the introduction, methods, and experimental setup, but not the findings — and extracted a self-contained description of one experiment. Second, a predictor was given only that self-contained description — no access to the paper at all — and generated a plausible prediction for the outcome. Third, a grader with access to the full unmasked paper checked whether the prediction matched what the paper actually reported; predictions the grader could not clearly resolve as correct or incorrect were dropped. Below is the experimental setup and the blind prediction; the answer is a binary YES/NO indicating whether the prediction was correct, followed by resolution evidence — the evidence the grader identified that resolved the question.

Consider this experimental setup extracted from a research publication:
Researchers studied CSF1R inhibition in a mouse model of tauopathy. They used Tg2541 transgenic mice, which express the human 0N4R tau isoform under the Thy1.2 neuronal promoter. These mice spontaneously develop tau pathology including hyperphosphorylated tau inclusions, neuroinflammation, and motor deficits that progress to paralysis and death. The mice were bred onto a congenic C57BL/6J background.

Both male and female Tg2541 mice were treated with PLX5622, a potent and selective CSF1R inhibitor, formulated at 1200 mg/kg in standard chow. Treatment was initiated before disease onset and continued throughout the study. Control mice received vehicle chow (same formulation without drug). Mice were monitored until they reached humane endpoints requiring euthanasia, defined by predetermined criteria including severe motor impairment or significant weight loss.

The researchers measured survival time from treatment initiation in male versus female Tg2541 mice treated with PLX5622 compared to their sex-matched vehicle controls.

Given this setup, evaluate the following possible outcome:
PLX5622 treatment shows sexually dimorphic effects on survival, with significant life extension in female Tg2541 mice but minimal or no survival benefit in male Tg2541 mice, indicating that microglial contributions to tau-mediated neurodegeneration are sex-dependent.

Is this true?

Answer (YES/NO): YES